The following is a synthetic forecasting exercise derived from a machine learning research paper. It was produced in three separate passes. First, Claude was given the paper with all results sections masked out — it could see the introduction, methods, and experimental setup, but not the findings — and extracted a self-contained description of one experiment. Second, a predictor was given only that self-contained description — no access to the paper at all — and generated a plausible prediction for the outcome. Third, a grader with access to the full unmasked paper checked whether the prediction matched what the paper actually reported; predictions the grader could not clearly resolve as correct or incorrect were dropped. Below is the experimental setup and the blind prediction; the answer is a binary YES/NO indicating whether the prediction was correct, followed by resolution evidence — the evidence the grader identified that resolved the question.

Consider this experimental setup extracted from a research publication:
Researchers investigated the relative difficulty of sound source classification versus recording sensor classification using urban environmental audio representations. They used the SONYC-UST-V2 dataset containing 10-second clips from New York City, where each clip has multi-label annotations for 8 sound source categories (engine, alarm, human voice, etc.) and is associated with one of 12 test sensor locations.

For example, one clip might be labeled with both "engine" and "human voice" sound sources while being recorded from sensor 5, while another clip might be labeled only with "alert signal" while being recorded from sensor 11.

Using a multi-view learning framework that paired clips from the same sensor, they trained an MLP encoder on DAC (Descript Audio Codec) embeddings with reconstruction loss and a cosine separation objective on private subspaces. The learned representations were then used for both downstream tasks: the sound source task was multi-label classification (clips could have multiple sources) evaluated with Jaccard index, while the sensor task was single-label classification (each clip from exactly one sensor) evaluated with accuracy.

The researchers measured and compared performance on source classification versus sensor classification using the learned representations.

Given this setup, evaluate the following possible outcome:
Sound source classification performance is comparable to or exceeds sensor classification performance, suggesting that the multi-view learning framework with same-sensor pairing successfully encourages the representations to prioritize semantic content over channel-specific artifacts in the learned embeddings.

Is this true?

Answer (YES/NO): NO